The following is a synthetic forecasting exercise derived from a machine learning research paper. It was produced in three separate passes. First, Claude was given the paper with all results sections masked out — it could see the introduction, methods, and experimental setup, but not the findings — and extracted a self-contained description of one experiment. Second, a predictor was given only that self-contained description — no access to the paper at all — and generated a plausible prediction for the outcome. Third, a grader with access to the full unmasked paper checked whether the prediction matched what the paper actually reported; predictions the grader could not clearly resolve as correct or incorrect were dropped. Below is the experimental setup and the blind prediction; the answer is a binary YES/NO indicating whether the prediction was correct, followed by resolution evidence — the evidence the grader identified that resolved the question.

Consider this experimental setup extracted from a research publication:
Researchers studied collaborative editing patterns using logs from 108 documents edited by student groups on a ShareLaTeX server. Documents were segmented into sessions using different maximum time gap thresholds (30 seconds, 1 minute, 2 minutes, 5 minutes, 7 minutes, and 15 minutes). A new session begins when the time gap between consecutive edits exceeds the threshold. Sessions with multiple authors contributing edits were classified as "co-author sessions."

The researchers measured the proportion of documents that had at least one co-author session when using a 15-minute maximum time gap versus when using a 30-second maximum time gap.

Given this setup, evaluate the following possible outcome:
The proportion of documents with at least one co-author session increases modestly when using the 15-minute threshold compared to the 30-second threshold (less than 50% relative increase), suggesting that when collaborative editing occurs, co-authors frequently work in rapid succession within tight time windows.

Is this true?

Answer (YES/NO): YES